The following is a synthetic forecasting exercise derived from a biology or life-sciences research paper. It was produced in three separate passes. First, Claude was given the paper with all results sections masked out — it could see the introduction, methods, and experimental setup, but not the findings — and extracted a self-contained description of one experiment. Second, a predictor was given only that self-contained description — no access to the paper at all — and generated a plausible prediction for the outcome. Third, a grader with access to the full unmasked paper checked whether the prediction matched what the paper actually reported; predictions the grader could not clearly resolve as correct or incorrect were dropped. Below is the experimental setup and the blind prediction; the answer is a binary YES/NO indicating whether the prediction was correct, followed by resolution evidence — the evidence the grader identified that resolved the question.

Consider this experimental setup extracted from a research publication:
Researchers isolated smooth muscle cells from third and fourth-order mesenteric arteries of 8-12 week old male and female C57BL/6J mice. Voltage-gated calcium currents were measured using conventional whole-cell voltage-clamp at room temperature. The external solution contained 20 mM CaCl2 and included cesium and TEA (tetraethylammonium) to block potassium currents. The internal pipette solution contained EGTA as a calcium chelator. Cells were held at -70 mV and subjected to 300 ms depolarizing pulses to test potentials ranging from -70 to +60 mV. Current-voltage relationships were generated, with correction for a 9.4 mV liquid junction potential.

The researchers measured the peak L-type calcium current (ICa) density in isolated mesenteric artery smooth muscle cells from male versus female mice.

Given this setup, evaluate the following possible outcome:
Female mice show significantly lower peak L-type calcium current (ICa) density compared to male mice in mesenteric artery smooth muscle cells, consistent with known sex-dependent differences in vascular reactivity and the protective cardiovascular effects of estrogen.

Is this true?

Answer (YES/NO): NO